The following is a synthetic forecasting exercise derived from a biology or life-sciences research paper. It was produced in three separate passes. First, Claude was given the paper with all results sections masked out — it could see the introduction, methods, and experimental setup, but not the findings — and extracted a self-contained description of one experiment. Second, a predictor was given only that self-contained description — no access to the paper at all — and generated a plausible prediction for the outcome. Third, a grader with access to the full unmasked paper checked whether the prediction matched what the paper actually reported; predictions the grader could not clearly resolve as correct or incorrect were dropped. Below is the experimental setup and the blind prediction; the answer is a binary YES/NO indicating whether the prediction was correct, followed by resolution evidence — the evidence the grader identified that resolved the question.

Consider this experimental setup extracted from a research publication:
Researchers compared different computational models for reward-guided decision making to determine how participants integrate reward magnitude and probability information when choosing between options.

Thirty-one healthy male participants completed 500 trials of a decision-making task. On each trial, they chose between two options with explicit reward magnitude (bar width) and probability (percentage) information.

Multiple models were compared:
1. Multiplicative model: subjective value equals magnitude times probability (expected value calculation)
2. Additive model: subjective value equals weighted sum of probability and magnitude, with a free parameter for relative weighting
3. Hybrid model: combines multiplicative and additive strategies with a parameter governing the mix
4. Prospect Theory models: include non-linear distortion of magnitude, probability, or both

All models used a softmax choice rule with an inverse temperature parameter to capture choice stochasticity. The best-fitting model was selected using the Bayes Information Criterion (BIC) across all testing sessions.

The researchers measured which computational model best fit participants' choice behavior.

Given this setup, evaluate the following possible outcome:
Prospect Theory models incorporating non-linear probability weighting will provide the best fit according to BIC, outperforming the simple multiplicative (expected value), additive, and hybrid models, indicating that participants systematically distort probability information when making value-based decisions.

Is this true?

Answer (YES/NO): NO